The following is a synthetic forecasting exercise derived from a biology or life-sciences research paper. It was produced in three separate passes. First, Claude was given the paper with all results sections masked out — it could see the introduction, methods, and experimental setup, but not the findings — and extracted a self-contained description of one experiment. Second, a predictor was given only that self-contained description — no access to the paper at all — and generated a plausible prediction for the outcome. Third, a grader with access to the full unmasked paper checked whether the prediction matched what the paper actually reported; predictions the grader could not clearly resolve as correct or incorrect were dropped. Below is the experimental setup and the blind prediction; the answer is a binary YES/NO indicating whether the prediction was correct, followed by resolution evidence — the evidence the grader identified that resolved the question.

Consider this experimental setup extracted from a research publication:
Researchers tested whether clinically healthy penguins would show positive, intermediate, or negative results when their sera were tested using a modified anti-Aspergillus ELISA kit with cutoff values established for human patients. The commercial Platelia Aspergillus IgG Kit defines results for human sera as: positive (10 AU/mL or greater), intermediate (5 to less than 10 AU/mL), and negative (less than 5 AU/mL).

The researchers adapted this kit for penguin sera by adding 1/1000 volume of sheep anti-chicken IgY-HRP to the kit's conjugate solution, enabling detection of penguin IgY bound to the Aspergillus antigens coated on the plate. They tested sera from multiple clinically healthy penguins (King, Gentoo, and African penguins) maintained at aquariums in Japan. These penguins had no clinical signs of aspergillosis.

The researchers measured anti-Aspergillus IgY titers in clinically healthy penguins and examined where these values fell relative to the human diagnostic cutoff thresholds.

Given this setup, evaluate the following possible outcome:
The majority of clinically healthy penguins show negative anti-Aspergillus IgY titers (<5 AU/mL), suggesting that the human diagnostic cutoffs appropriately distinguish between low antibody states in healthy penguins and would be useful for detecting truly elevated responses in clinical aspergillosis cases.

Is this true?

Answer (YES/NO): NO